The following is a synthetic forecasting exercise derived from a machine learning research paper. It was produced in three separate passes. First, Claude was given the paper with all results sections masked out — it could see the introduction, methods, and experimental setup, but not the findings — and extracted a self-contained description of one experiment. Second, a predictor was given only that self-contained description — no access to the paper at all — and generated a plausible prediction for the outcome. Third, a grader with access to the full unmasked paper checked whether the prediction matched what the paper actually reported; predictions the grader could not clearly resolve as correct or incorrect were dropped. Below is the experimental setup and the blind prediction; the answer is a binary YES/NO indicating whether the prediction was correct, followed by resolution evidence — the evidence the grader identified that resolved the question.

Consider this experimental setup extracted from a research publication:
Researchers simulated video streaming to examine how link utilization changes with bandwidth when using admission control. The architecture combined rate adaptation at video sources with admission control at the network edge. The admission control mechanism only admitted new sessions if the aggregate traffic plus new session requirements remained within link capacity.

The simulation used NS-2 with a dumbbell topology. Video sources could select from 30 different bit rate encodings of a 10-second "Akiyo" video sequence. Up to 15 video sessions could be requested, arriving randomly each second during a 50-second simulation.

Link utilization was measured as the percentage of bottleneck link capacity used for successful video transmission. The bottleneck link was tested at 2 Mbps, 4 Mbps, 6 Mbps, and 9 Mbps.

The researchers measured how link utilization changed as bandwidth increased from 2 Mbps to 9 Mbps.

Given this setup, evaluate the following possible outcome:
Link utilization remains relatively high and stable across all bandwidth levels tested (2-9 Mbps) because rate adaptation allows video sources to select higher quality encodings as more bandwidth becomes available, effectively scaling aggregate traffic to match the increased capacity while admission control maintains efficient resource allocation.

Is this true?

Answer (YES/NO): NO